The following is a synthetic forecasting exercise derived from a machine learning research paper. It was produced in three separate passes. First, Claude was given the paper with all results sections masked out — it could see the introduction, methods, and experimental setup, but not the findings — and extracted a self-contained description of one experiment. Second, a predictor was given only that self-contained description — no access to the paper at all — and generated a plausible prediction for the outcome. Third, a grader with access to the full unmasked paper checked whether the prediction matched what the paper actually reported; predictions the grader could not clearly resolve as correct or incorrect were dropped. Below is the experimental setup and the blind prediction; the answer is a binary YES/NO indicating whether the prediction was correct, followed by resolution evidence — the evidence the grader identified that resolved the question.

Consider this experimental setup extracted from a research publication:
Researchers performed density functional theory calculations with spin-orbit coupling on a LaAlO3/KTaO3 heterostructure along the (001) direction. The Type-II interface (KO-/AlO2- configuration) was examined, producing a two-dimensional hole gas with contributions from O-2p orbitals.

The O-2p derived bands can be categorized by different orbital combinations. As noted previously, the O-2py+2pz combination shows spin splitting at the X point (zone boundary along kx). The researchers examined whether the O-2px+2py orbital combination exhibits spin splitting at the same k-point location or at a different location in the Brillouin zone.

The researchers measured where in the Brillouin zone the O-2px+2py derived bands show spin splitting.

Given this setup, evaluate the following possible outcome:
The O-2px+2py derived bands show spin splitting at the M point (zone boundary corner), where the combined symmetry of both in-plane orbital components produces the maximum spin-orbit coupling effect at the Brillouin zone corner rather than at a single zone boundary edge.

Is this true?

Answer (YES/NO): NO